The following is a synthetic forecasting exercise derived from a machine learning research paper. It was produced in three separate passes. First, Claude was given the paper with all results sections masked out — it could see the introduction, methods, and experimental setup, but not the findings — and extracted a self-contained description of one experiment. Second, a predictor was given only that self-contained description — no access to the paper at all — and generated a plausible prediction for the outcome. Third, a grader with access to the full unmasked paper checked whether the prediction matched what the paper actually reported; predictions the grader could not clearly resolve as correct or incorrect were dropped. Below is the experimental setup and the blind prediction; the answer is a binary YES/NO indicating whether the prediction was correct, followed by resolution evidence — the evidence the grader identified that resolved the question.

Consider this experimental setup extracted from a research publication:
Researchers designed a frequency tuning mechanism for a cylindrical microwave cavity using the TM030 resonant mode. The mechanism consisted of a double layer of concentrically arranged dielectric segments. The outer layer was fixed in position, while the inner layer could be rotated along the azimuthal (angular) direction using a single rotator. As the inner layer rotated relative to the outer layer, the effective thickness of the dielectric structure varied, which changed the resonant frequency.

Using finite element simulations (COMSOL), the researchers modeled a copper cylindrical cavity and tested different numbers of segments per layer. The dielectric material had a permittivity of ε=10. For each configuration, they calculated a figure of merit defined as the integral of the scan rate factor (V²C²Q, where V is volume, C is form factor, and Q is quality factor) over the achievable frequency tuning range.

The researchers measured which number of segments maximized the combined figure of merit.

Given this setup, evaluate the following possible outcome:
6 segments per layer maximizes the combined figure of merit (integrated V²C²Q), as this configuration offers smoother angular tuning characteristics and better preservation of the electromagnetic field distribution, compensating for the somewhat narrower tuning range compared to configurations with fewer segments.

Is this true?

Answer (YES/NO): YES